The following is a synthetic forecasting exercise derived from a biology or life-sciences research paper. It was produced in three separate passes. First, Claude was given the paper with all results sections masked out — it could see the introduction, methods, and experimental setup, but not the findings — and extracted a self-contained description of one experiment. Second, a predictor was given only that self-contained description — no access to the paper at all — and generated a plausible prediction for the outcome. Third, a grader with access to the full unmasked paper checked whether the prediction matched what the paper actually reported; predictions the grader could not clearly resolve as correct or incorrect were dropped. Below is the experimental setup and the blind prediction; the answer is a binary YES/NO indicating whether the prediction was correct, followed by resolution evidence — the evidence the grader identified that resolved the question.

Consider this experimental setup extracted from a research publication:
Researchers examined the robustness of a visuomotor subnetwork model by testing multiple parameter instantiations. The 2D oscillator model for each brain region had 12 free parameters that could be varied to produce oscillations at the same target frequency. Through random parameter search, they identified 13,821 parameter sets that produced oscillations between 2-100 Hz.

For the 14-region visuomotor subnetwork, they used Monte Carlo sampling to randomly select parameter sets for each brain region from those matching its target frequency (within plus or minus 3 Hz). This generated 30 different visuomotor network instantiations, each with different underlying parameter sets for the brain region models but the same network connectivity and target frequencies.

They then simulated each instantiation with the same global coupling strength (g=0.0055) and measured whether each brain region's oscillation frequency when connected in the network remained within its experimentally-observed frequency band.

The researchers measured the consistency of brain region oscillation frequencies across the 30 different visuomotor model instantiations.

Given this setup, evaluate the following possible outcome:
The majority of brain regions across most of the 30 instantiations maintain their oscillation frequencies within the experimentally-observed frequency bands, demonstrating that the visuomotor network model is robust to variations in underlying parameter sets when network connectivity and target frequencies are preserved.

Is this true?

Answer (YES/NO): YES